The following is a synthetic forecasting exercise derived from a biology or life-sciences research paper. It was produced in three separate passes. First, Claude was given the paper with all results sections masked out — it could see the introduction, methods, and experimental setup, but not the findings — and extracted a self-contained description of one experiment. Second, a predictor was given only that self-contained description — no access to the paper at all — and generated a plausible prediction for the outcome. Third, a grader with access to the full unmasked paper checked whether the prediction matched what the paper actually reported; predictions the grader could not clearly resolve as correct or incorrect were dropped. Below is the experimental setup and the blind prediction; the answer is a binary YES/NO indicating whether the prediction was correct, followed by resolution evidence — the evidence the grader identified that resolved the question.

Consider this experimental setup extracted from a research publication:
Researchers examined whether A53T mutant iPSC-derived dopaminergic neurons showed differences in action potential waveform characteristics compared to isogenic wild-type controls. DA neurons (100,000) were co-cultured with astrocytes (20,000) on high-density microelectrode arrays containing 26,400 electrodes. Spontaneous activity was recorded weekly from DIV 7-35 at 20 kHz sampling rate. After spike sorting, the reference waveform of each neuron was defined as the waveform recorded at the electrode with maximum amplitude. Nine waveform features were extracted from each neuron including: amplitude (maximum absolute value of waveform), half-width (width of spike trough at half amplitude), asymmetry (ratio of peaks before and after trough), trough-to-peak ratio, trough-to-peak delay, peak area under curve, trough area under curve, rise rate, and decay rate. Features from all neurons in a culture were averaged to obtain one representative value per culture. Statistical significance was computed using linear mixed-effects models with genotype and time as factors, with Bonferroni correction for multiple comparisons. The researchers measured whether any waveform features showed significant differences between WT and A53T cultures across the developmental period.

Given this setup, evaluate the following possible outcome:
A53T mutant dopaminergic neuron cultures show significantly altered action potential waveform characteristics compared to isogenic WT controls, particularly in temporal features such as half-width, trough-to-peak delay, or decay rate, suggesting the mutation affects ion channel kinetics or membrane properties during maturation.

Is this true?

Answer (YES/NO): NO